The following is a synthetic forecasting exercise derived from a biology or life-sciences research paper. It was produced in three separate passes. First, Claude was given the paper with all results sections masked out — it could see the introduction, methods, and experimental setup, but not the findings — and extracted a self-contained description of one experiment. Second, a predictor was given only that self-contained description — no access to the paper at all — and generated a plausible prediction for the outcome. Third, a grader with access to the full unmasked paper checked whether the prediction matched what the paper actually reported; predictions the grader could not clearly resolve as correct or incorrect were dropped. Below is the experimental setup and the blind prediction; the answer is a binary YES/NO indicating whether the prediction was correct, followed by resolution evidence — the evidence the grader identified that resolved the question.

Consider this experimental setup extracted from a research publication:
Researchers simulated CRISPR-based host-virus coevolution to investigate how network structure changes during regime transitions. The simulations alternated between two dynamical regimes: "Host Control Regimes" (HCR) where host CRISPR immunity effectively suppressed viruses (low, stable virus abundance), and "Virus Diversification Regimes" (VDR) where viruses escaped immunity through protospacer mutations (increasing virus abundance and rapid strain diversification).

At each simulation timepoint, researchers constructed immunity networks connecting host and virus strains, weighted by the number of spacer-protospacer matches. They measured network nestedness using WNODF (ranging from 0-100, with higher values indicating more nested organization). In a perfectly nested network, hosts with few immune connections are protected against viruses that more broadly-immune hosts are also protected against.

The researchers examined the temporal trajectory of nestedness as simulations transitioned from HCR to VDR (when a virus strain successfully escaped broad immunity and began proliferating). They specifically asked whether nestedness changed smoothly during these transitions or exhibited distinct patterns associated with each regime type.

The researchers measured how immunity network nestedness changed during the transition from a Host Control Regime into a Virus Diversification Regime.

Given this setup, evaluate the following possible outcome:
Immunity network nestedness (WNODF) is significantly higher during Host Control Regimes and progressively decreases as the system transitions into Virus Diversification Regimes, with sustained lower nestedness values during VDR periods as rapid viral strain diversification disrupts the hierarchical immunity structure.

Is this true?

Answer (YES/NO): NO